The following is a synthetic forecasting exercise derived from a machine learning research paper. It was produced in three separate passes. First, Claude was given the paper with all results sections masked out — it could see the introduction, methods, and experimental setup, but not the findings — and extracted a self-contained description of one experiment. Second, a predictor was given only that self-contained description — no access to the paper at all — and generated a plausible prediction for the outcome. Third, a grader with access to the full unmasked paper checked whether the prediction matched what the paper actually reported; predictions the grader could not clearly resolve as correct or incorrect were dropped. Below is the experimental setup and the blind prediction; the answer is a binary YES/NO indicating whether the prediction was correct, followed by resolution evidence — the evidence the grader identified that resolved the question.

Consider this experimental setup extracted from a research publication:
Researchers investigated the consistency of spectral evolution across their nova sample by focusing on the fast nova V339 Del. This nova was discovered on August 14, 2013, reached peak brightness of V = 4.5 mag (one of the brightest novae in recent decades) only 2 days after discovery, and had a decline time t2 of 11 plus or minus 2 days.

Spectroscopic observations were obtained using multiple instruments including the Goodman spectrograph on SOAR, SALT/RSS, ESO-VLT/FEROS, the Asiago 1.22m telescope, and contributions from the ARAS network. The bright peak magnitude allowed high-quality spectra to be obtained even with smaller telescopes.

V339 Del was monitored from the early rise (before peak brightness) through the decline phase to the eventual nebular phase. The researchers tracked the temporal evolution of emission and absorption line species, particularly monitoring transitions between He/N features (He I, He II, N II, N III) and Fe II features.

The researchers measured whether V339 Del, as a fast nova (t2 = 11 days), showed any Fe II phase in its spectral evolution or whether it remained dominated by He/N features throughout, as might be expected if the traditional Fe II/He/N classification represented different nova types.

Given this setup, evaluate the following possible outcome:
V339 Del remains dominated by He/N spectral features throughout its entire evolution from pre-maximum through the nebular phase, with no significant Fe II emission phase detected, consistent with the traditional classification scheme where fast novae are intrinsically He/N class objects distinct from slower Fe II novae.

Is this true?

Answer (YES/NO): NO